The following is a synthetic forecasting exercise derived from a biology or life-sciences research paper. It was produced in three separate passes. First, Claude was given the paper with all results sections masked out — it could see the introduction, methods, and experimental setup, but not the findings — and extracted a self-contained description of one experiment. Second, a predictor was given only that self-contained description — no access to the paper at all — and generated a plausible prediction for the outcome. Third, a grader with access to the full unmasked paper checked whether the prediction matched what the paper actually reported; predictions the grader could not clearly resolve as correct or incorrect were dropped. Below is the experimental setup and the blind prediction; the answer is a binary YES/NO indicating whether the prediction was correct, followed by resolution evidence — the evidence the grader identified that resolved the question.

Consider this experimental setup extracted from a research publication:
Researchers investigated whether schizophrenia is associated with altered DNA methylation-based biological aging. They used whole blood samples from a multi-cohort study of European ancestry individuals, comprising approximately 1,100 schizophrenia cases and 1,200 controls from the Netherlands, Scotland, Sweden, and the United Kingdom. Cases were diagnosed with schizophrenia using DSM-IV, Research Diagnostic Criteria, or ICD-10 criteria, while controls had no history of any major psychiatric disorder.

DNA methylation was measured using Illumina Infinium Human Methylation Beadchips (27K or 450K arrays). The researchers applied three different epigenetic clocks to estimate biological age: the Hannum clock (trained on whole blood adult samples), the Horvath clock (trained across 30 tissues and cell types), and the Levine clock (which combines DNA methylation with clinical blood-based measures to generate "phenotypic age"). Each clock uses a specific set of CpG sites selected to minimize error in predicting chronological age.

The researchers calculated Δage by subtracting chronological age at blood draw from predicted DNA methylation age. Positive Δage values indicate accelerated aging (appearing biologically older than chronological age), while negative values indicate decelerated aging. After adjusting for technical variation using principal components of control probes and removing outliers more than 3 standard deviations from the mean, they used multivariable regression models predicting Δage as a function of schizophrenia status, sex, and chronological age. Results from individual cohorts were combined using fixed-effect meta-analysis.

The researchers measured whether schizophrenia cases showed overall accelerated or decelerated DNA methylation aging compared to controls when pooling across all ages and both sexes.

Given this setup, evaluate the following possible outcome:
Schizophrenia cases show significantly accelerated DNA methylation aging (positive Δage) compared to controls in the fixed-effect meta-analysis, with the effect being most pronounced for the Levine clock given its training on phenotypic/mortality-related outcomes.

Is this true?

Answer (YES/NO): NO